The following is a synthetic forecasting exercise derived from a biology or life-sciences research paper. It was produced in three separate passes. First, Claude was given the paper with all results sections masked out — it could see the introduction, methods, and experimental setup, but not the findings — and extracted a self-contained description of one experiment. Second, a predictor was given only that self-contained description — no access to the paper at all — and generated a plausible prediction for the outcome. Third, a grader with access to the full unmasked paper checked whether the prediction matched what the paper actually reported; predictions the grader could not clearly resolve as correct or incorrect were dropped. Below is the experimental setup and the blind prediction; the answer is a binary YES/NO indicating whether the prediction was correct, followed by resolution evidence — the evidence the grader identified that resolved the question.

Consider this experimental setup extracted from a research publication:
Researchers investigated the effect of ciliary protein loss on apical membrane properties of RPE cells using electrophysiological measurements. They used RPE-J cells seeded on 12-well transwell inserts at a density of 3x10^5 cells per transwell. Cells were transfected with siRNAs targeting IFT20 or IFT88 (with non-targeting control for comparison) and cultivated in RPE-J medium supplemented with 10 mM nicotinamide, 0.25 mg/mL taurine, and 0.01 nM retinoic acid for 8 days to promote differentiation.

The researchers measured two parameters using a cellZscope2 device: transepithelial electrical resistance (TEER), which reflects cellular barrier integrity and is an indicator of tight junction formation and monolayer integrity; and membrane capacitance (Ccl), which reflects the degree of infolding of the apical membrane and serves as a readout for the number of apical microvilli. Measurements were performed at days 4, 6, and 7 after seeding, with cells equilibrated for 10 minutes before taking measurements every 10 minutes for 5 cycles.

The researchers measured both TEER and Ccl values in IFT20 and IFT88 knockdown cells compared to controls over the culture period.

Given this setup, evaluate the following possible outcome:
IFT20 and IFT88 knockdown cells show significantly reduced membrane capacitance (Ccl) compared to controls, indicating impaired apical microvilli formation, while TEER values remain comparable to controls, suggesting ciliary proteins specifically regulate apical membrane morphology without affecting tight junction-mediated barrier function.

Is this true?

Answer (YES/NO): NO